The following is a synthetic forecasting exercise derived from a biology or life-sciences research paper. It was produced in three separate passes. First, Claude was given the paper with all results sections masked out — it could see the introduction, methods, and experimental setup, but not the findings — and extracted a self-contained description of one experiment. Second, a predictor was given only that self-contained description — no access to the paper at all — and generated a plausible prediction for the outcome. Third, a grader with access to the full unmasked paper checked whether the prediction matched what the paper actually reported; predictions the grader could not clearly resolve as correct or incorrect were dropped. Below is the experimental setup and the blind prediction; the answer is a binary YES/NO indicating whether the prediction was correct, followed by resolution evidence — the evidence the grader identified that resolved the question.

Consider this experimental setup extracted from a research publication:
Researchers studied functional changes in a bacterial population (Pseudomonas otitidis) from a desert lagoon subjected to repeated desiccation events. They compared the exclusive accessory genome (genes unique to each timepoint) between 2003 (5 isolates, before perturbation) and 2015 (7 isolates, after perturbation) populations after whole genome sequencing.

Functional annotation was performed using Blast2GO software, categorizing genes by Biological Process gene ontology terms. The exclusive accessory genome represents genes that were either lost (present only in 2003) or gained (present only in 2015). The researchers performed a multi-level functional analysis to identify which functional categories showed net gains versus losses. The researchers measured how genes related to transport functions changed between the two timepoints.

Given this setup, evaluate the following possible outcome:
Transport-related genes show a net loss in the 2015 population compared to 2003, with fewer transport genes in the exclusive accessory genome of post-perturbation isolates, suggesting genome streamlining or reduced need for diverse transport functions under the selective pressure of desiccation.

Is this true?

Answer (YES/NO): NO